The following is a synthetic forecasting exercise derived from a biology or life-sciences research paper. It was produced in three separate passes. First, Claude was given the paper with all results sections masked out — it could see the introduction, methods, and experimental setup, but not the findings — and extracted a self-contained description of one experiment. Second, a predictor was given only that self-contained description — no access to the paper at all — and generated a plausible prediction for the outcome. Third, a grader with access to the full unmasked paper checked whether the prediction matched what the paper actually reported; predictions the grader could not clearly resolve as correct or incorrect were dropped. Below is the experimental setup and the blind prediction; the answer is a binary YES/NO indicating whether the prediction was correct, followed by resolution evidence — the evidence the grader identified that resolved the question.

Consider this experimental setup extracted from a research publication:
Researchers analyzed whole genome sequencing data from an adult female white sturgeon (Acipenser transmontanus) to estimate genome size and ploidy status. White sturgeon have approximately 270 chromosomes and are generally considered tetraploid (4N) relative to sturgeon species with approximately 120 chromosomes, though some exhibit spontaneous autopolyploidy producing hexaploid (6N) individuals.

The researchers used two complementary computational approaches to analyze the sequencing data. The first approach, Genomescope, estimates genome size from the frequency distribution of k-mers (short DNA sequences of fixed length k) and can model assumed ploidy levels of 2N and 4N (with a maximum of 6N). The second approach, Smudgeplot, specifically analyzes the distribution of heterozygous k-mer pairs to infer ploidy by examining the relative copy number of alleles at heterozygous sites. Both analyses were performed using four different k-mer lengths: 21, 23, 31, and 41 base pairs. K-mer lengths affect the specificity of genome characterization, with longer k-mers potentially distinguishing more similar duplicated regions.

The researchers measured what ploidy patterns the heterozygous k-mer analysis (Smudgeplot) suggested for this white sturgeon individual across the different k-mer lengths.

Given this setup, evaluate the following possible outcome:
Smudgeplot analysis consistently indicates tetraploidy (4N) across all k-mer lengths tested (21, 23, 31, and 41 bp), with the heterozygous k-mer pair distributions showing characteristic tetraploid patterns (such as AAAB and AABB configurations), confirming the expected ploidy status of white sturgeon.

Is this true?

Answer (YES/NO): NO